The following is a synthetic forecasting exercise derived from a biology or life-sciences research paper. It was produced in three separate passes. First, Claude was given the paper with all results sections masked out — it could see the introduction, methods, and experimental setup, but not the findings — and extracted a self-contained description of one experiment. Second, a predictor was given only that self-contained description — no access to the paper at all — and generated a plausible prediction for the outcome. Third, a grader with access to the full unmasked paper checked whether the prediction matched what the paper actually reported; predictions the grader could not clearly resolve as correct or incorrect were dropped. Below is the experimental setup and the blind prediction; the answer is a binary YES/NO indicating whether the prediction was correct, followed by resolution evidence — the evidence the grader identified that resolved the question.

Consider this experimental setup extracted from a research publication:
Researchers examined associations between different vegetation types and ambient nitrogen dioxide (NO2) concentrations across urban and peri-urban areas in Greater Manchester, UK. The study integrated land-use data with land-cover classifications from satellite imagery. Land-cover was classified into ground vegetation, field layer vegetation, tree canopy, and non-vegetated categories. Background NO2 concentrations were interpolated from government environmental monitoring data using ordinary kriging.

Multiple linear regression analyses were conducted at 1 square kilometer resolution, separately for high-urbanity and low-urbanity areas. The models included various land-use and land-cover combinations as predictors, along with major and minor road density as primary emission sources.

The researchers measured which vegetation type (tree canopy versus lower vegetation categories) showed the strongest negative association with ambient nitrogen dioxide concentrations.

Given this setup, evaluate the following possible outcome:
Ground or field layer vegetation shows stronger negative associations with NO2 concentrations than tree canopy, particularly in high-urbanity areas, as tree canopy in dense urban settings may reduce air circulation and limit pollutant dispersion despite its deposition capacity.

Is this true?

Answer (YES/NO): YES